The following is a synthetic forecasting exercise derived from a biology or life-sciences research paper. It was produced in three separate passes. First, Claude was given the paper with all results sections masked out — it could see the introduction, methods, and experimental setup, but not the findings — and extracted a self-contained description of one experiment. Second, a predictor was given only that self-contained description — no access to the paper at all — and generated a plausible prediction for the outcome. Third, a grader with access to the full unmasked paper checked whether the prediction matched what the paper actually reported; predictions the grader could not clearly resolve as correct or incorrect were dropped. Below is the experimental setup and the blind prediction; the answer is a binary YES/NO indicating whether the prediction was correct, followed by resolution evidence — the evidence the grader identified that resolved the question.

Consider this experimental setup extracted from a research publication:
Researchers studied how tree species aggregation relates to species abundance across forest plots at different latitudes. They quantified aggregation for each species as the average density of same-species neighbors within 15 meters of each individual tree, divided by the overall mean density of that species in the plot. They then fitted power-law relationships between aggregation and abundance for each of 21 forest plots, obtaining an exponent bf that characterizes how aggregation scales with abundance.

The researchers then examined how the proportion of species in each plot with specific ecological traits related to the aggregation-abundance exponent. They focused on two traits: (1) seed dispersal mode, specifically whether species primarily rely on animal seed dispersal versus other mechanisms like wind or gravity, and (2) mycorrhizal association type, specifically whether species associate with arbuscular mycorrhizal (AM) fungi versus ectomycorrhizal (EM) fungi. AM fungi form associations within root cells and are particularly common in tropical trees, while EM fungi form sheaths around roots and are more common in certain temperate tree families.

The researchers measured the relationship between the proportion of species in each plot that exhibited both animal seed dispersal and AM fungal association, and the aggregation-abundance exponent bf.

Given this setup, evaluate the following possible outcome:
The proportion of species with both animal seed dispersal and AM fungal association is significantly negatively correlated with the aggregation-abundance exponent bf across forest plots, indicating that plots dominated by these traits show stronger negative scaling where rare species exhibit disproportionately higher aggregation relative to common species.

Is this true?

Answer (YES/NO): NO